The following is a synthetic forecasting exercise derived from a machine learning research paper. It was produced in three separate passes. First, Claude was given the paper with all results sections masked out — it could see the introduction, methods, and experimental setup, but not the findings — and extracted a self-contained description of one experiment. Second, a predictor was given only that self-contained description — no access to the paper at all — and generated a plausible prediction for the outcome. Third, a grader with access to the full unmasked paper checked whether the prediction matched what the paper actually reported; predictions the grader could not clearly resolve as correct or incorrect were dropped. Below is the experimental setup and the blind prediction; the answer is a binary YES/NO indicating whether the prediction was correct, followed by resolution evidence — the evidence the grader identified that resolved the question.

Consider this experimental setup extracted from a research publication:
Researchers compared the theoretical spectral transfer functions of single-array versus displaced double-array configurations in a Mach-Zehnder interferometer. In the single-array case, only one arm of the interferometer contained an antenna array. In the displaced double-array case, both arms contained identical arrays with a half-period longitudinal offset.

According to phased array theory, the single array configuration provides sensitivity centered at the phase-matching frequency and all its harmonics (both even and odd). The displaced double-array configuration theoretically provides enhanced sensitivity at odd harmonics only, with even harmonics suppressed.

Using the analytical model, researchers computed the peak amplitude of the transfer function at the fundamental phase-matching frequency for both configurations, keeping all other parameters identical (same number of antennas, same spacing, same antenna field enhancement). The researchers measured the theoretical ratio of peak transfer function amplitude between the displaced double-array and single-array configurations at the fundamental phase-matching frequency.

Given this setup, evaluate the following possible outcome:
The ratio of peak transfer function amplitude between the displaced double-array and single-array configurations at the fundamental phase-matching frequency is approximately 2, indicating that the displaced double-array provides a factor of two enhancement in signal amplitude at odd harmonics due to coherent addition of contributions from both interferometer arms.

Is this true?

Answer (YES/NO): YES